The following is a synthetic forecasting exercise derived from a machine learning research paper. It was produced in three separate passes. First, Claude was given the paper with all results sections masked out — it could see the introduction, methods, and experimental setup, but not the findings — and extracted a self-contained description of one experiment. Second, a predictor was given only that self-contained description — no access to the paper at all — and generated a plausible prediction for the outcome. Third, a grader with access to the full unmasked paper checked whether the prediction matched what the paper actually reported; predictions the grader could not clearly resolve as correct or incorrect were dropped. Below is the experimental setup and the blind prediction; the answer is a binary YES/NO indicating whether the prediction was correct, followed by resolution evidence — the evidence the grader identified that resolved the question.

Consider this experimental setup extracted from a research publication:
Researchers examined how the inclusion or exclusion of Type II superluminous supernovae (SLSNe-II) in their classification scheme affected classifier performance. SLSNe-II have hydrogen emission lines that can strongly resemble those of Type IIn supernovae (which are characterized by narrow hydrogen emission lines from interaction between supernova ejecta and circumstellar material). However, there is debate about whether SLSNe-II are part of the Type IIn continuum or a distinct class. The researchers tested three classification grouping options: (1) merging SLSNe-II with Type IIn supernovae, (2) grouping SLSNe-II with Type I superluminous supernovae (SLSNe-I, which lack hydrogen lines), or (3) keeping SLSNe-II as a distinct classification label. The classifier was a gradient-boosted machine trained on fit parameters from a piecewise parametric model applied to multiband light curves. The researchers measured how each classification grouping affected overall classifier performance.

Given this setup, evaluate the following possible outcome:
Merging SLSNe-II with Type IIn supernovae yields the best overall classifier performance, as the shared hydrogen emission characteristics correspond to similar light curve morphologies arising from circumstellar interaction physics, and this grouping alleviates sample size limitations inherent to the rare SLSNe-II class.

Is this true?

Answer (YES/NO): YES